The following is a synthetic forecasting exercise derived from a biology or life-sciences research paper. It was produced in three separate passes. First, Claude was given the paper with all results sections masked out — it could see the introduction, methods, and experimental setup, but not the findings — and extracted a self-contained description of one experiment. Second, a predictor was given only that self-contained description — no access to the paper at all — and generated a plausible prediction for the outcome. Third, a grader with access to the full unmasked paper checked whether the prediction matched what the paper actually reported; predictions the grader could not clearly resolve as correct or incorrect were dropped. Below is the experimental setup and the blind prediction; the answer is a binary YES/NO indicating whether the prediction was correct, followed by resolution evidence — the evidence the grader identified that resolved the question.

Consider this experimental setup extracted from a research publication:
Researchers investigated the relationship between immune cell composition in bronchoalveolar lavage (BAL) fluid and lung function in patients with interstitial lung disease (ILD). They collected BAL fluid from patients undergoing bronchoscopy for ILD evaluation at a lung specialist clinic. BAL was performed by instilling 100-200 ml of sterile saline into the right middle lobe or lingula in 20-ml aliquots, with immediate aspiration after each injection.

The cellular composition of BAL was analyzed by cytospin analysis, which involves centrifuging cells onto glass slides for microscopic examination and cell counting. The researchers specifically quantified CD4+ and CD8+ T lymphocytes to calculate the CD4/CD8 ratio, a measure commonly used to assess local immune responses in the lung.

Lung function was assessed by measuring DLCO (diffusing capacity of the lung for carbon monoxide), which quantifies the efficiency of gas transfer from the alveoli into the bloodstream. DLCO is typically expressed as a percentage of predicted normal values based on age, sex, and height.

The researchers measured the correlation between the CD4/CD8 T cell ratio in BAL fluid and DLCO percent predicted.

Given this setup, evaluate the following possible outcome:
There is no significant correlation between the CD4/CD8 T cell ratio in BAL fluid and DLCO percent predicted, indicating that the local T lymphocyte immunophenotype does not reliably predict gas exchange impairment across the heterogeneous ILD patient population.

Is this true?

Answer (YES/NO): NO